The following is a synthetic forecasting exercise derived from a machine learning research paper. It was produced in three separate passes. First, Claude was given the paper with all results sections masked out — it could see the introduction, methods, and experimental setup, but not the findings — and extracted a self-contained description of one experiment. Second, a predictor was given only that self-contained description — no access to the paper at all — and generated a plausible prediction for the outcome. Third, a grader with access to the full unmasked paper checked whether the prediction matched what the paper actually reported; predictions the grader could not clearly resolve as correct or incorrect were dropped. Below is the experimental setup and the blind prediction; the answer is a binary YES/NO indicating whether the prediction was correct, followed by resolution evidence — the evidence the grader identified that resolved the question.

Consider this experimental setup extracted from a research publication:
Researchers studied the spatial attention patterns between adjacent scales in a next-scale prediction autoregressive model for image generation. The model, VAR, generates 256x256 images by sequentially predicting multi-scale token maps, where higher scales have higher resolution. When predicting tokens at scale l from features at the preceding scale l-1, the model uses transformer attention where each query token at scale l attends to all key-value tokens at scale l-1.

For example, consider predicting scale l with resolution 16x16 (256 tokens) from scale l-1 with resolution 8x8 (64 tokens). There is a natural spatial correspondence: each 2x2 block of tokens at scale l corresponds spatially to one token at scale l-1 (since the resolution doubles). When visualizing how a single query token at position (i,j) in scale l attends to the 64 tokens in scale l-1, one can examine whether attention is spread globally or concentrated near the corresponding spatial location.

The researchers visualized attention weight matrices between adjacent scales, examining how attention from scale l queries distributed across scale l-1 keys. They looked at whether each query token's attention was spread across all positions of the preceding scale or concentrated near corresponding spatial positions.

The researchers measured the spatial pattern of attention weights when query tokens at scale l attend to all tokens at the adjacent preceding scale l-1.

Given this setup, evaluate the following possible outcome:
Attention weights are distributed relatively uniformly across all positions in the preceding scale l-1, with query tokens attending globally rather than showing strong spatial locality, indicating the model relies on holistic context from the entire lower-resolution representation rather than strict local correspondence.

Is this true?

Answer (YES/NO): NO